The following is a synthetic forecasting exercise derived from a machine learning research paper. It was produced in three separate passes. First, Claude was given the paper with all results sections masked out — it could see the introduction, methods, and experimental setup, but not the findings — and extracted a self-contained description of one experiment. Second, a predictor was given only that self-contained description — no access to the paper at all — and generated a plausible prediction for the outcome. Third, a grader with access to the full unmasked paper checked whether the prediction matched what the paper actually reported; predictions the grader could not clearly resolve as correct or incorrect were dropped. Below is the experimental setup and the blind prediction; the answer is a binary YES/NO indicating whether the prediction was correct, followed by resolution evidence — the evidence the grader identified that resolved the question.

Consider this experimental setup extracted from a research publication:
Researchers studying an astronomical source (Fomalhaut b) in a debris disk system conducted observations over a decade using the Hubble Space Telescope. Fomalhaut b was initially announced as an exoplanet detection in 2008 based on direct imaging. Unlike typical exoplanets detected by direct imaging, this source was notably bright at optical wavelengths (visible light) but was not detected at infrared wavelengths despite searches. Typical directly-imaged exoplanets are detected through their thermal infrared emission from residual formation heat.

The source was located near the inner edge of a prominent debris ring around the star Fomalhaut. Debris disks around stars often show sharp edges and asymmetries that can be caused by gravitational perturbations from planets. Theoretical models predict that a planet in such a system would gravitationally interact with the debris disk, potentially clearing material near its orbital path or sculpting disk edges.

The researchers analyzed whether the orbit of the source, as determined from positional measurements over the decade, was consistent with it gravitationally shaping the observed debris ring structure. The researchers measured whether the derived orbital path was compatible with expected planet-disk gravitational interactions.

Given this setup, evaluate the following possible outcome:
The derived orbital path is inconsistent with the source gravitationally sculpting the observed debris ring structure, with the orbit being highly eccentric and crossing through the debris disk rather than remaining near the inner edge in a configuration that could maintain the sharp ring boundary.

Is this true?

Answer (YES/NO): YES